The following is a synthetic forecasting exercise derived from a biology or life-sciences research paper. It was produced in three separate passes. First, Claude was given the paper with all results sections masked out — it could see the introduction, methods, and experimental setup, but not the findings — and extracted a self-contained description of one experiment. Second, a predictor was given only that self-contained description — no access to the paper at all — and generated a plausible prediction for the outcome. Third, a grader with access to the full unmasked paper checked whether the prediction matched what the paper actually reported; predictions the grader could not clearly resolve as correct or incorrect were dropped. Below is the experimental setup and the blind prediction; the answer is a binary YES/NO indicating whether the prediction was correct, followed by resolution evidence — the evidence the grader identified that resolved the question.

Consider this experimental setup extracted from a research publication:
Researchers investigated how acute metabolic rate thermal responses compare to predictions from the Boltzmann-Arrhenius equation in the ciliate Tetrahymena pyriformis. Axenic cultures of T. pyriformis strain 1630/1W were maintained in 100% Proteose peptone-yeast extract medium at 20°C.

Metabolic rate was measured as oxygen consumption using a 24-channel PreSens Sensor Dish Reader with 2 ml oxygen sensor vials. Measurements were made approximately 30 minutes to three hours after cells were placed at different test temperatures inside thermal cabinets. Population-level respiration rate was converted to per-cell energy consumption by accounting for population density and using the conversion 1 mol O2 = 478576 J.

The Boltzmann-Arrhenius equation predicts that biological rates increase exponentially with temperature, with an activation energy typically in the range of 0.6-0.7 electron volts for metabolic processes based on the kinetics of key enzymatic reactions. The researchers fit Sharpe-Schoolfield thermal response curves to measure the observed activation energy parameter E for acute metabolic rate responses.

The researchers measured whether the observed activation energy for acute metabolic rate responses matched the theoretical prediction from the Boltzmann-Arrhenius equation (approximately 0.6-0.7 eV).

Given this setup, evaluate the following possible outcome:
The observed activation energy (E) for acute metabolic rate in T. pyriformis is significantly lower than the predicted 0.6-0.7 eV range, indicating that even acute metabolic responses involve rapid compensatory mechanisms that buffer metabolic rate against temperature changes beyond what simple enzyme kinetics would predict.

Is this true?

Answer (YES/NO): NO